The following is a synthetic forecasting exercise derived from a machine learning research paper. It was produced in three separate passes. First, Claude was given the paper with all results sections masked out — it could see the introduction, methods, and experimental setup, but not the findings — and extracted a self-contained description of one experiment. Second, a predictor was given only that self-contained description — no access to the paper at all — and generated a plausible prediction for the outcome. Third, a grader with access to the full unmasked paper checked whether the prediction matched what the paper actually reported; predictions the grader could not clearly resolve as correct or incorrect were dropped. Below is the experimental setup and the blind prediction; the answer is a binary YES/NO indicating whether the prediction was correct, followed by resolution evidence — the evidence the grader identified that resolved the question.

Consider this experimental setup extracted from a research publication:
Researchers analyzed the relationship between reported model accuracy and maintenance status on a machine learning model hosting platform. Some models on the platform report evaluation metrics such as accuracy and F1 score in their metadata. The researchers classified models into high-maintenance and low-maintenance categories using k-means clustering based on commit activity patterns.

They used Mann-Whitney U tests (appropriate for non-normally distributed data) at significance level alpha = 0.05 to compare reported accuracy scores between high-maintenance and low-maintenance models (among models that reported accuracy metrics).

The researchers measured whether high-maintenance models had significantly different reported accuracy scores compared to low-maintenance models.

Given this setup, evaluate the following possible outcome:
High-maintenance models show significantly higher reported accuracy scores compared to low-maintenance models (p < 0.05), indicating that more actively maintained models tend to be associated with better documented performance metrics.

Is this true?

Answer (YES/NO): NO